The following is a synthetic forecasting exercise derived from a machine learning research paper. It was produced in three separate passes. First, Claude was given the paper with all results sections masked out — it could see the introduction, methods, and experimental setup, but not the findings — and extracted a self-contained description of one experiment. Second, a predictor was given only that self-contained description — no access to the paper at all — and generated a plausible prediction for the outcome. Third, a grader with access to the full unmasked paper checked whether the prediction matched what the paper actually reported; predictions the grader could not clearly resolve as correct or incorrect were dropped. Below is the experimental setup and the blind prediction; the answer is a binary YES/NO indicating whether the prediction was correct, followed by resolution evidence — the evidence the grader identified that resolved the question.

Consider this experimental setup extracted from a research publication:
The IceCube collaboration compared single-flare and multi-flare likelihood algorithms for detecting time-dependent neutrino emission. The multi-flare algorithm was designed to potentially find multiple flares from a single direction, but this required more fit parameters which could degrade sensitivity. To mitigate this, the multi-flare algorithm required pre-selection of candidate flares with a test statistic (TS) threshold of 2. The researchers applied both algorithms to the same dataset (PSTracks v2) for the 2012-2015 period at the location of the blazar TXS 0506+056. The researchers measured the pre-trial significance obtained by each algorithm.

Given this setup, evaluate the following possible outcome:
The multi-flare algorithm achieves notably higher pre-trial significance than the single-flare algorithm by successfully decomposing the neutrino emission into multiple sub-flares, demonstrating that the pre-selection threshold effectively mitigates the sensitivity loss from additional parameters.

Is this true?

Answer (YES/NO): NO